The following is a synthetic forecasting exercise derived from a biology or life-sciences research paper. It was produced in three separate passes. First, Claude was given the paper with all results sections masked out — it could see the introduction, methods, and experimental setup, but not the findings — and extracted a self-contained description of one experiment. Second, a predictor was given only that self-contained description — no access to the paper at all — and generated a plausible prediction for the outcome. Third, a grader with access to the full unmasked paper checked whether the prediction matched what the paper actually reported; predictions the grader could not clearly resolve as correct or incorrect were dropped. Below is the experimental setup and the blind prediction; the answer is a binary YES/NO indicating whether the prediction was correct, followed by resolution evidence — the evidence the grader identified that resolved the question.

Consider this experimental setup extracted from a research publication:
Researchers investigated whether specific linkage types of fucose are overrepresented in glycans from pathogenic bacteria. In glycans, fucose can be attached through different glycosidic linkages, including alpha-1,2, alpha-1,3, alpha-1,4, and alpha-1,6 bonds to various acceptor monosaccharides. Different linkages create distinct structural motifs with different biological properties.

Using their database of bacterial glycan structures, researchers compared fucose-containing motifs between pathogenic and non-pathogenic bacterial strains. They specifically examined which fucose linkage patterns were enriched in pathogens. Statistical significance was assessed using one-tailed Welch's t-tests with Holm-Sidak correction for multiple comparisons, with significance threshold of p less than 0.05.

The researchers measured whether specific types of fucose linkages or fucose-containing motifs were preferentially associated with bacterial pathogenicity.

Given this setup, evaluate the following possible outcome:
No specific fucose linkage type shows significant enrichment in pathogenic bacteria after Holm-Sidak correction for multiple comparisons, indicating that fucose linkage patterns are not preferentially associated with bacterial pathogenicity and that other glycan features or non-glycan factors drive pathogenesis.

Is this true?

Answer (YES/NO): NO